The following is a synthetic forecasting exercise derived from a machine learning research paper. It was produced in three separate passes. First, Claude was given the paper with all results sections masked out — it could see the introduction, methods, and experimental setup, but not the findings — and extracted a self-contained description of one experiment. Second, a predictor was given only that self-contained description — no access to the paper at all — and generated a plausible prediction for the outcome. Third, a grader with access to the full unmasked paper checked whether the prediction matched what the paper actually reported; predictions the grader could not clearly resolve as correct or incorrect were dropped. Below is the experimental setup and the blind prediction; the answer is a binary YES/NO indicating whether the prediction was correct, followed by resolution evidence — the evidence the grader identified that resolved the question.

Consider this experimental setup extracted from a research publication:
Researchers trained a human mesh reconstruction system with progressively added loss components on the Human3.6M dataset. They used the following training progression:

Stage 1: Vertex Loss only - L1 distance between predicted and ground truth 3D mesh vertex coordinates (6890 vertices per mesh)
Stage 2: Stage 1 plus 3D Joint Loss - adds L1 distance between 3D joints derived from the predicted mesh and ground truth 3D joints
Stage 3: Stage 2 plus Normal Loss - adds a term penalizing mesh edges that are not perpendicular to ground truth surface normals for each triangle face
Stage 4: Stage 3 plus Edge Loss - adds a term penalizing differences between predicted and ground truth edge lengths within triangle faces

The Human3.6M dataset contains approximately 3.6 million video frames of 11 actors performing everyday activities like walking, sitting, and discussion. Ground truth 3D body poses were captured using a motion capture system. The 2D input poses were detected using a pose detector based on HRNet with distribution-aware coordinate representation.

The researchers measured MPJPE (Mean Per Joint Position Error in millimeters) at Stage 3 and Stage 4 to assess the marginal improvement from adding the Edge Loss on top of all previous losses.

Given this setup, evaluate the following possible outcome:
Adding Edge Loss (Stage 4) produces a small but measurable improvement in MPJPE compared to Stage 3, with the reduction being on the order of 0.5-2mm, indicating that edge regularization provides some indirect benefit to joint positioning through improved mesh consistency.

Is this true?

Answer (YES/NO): YES